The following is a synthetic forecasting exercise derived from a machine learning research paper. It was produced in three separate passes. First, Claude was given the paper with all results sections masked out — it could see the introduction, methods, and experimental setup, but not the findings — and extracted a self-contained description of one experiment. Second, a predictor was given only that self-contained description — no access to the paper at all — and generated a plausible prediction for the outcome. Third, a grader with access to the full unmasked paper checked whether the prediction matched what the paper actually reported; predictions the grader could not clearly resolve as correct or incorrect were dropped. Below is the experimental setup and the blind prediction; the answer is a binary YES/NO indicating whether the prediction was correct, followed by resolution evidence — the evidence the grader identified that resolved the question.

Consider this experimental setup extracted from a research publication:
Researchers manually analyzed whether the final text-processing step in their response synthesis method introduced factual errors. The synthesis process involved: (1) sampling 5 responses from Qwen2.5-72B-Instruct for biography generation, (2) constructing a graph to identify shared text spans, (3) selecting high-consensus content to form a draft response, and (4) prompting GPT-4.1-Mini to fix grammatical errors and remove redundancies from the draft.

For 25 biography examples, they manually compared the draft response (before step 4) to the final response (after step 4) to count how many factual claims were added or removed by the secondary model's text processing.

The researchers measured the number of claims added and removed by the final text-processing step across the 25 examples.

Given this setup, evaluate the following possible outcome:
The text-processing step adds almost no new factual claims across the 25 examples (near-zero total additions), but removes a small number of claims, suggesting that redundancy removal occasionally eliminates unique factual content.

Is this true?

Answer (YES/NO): NO